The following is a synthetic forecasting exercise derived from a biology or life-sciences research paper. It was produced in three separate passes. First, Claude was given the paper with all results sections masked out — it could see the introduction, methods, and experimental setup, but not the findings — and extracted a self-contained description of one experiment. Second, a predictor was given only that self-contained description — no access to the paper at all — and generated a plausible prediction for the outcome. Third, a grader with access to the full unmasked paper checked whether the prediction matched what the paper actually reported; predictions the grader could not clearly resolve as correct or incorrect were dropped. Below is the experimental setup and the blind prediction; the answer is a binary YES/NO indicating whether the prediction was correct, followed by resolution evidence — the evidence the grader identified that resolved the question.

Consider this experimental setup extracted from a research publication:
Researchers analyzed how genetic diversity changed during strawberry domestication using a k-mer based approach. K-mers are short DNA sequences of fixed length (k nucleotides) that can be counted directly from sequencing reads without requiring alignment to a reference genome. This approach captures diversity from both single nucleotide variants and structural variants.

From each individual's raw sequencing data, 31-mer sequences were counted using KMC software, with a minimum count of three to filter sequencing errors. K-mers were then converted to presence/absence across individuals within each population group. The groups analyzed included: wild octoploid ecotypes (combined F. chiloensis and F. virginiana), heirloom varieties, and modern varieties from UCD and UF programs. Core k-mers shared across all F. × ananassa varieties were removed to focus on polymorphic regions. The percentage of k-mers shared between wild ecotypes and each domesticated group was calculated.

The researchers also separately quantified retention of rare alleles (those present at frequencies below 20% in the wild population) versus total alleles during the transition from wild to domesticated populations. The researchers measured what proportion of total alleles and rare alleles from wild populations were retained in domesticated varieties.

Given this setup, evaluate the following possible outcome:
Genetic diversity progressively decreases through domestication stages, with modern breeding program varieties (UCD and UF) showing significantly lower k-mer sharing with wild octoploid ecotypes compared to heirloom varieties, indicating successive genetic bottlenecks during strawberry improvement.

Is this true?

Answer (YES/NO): YES